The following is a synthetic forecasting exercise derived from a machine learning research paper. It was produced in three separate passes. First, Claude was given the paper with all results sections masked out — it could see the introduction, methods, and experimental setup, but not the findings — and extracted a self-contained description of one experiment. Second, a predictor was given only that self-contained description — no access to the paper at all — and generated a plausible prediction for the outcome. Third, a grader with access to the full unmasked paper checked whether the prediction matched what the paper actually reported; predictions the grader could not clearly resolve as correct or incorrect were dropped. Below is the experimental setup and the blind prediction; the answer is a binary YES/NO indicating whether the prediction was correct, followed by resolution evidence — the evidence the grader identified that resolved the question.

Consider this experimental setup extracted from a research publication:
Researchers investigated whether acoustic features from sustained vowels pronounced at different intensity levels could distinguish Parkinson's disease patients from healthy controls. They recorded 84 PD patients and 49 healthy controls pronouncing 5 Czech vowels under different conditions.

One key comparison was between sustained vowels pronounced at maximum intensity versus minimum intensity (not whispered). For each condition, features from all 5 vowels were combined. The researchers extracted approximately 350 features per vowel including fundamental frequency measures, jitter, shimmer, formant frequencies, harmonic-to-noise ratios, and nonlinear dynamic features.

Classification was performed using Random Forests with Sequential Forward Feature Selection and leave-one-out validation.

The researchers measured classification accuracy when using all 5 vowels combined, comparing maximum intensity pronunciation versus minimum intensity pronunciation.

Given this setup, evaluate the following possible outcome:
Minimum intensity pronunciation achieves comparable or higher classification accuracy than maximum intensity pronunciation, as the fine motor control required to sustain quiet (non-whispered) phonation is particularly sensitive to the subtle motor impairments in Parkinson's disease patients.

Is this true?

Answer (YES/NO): YES